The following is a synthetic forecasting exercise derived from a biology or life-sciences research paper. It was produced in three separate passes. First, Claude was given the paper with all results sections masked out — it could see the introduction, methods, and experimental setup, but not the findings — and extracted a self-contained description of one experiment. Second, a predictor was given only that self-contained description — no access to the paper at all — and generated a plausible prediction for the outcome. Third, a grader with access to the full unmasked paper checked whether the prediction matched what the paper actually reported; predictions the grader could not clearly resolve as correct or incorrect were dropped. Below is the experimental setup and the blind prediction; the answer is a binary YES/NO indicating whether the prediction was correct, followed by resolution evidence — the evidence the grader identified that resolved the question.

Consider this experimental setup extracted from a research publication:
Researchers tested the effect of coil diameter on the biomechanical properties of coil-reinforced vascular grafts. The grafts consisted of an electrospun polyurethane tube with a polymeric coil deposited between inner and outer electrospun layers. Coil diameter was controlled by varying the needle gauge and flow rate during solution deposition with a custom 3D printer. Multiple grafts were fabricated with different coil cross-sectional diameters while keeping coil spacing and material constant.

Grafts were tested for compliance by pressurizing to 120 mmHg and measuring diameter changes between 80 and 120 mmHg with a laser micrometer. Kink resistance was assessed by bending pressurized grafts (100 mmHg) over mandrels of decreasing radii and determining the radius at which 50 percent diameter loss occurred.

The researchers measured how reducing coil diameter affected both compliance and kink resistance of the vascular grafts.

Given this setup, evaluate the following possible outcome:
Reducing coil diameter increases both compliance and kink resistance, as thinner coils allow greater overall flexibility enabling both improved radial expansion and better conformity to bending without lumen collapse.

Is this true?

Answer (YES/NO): NO